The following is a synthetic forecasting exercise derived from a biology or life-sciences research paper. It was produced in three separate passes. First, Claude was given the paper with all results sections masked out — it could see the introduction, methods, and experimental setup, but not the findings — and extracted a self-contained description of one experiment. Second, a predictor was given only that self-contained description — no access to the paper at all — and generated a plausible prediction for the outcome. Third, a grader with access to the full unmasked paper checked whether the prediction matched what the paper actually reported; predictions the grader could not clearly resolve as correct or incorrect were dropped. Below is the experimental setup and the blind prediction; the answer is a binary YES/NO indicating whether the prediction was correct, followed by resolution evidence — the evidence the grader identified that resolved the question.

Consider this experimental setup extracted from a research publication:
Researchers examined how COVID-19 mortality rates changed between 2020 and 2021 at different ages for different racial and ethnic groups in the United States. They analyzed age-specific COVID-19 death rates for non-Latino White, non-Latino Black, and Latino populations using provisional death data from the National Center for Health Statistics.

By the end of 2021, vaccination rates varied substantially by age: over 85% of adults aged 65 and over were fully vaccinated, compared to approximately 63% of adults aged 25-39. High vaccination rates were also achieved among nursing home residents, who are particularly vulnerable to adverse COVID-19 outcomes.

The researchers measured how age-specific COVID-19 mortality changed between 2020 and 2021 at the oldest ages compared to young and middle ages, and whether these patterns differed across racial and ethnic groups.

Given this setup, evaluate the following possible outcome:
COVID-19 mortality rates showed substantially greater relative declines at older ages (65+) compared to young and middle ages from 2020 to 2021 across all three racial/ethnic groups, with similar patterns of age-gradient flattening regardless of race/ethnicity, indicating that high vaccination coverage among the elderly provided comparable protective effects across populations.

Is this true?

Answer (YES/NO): NO